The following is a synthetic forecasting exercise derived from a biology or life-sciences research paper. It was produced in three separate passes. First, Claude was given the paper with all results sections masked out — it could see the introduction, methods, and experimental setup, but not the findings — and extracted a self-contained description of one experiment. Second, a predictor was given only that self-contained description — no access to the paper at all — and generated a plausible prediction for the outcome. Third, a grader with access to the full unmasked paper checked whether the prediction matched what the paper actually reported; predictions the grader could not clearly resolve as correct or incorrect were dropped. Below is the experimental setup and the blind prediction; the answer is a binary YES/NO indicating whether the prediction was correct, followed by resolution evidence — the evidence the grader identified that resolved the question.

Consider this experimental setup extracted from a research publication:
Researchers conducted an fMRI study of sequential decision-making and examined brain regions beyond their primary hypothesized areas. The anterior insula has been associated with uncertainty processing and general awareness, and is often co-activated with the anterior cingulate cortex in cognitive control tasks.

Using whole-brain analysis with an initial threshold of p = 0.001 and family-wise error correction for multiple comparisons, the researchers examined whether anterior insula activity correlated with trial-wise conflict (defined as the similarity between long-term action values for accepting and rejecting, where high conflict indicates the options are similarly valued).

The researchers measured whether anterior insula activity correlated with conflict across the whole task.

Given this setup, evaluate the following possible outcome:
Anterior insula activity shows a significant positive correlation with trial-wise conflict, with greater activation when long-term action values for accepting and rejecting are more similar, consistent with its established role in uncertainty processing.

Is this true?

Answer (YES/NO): YES